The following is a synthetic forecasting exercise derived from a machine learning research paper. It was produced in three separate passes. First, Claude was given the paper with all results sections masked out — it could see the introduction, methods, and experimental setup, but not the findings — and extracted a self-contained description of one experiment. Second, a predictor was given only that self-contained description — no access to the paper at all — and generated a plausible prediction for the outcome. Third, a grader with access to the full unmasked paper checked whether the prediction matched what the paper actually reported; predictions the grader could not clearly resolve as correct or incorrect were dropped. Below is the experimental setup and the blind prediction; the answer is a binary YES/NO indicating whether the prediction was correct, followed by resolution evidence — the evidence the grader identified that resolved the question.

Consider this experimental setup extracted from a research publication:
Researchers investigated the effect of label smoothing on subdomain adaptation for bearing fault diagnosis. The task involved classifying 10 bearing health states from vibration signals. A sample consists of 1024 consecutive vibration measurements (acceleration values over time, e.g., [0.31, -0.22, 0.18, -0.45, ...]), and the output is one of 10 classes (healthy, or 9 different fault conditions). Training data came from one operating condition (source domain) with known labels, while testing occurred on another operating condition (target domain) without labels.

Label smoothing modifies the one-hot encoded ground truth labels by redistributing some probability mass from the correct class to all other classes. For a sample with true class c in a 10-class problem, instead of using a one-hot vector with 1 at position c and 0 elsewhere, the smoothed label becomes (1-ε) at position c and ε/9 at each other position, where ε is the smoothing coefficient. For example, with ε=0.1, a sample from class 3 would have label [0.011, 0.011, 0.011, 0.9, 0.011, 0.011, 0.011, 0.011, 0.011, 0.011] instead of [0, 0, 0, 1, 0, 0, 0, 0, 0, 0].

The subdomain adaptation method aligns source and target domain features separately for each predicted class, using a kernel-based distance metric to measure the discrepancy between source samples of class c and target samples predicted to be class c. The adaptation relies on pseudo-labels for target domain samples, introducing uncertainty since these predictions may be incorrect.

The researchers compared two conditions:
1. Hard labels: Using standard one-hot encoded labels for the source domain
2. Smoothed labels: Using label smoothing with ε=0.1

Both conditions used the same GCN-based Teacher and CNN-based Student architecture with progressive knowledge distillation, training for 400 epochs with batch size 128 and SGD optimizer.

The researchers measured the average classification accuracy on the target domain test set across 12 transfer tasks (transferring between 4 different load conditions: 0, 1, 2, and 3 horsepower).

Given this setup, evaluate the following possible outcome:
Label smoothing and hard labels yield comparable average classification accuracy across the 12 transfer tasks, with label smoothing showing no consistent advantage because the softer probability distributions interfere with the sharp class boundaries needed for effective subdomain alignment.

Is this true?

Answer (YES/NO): NO